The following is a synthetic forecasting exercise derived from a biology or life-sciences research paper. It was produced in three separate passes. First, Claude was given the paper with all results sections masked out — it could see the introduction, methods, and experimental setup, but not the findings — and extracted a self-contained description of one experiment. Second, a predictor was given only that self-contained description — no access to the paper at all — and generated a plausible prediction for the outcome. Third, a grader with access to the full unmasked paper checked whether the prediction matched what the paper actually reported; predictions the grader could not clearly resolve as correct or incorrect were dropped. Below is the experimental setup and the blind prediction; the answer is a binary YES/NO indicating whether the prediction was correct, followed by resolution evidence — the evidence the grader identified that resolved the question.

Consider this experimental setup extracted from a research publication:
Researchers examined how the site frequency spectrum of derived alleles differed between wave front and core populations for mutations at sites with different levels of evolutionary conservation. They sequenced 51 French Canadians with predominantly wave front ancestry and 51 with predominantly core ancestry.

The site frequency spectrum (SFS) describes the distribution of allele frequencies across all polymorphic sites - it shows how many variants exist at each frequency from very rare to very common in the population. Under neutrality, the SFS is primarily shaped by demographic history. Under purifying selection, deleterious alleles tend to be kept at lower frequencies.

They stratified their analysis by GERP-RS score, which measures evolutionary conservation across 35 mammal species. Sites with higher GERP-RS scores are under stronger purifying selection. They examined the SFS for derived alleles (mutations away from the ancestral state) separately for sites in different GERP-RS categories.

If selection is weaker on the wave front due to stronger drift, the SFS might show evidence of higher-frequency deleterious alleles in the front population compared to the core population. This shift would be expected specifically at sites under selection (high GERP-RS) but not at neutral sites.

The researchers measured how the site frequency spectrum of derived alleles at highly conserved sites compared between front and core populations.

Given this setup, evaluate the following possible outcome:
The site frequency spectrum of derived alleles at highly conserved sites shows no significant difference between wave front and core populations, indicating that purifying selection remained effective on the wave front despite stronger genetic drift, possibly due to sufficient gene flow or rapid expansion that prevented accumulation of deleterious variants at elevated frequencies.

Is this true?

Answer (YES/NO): NO